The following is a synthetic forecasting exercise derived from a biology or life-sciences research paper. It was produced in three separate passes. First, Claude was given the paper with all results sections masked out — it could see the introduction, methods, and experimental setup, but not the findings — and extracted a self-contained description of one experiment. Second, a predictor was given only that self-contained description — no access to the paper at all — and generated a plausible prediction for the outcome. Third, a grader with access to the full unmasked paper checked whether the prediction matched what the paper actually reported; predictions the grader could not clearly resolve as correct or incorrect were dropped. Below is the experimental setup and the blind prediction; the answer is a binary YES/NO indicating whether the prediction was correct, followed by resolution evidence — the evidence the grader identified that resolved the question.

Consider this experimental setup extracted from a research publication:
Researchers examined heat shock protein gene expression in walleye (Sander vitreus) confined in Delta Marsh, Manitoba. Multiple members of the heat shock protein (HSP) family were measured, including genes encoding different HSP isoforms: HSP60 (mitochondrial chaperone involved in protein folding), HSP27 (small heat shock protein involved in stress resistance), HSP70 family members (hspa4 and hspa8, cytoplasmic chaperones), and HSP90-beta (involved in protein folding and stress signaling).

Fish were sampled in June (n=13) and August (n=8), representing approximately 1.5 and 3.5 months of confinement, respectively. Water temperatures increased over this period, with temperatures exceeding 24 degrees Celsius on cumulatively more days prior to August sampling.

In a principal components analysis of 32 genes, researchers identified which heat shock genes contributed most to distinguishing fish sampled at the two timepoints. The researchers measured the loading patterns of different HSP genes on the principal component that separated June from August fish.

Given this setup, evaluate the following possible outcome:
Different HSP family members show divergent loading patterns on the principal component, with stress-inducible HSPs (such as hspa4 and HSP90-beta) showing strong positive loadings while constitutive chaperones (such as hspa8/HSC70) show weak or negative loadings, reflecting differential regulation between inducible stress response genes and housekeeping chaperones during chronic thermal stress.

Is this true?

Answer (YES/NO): NO